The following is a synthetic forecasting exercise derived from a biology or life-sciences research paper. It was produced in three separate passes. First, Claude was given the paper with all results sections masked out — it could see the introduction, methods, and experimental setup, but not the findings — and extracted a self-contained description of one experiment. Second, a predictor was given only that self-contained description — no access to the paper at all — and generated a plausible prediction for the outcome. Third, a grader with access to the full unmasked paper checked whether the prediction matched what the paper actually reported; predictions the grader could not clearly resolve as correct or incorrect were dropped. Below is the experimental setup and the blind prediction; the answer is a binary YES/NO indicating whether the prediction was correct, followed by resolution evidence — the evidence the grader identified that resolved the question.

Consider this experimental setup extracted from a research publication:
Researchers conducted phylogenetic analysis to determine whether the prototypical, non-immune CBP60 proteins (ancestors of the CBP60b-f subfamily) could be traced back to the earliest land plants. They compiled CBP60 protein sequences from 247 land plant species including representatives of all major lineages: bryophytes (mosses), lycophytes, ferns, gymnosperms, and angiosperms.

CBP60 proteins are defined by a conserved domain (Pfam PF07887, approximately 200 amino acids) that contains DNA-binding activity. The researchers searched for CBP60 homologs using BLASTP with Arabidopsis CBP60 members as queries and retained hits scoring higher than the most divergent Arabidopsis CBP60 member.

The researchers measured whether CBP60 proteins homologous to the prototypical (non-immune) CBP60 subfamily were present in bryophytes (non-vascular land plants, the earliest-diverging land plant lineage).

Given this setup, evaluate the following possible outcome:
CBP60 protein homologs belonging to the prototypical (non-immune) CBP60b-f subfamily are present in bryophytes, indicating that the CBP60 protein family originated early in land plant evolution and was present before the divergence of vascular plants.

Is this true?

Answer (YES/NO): YES